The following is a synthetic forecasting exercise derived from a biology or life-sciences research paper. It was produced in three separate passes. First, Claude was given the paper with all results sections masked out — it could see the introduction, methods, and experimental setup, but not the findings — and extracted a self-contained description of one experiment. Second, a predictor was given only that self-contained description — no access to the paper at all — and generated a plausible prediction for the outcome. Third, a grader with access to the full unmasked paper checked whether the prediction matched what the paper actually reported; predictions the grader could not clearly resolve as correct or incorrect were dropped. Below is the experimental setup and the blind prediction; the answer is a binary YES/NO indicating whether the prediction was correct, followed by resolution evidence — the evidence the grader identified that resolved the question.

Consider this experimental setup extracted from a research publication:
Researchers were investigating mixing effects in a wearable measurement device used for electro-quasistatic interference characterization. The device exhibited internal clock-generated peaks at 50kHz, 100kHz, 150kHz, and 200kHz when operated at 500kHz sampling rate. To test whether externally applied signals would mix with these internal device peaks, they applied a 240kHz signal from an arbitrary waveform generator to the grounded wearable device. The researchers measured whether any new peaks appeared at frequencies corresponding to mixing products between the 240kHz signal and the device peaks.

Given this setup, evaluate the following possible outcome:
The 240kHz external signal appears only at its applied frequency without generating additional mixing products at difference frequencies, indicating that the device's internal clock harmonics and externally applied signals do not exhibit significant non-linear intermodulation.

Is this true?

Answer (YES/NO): NO